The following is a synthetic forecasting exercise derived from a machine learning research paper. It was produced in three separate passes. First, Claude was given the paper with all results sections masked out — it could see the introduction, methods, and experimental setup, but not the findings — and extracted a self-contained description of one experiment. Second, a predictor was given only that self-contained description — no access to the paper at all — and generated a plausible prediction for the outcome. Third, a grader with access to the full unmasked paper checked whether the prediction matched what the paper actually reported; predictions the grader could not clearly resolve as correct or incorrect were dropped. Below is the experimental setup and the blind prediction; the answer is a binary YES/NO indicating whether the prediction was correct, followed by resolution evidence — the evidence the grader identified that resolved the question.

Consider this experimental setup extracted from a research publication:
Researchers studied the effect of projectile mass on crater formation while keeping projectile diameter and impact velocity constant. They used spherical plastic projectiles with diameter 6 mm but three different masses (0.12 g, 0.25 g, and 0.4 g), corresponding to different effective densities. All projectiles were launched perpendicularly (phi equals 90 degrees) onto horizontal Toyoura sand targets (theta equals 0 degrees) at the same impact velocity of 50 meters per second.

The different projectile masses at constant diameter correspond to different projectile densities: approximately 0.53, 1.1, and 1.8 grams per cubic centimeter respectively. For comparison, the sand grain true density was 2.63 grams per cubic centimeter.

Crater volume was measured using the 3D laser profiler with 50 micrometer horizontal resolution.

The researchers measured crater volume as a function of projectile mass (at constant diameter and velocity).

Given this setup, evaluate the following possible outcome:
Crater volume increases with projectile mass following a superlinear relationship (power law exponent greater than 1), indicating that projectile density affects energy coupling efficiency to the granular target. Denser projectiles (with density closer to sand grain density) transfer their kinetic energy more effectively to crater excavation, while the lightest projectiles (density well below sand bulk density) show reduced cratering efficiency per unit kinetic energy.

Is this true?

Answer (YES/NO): NO